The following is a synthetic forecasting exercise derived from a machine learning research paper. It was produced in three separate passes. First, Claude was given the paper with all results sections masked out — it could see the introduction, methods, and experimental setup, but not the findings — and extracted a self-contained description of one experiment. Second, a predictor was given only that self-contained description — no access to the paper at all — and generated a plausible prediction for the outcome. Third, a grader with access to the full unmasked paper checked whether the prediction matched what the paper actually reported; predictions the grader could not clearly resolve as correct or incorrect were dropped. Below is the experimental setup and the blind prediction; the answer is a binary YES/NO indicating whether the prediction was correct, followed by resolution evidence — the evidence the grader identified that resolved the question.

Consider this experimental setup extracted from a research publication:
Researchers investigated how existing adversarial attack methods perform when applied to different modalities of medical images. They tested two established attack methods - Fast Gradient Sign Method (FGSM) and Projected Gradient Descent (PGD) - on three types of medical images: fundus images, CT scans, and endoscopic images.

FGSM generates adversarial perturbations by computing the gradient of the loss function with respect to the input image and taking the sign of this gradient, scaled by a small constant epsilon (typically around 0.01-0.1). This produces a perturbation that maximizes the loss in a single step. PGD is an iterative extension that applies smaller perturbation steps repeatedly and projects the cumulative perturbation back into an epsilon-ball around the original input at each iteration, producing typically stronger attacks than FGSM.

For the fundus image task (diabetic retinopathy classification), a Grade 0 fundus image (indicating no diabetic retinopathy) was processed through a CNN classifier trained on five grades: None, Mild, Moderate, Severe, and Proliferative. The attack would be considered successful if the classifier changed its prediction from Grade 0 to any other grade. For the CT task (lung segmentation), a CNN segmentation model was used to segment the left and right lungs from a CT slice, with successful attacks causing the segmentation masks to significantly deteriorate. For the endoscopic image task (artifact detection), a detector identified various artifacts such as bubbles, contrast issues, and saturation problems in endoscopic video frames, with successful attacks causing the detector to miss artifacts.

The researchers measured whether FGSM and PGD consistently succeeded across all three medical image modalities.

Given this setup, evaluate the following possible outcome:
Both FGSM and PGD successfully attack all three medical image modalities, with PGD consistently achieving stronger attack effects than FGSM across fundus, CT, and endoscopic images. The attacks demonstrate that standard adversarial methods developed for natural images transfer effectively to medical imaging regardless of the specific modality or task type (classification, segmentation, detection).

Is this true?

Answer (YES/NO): NO